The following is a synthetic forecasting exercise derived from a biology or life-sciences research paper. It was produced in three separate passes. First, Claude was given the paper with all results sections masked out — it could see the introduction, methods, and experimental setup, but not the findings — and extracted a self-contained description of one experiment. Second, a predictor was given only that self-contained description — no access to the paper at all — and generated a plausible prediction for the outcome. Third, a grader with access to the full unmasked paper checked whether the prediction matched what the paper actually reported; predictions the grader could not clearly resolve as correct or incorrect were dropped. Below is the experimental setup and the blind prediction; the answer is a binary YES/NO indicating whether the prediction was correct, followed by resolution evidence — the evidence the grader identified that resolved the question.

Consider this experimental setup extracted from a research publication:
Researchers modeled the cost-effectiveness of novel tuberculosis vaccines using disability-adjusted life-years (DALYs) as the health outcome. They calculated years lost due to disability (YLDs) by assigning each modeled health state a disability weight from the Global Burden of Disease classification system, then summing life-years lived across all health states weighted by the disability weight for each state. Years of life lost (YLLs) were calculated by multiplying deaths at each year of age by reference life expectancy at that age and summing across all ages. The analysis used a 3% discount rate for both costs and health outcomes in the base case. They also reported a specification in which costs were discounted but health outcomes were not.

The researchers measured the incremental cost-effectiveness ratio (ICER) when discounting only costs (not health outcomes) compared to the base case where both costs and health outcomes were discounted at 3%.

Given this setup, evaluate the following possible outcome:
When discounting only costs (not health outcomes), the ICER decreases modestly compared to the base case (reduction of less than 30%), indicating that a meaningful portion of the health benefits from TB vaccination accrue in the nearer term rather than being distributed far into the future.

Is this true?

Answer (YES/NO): NO